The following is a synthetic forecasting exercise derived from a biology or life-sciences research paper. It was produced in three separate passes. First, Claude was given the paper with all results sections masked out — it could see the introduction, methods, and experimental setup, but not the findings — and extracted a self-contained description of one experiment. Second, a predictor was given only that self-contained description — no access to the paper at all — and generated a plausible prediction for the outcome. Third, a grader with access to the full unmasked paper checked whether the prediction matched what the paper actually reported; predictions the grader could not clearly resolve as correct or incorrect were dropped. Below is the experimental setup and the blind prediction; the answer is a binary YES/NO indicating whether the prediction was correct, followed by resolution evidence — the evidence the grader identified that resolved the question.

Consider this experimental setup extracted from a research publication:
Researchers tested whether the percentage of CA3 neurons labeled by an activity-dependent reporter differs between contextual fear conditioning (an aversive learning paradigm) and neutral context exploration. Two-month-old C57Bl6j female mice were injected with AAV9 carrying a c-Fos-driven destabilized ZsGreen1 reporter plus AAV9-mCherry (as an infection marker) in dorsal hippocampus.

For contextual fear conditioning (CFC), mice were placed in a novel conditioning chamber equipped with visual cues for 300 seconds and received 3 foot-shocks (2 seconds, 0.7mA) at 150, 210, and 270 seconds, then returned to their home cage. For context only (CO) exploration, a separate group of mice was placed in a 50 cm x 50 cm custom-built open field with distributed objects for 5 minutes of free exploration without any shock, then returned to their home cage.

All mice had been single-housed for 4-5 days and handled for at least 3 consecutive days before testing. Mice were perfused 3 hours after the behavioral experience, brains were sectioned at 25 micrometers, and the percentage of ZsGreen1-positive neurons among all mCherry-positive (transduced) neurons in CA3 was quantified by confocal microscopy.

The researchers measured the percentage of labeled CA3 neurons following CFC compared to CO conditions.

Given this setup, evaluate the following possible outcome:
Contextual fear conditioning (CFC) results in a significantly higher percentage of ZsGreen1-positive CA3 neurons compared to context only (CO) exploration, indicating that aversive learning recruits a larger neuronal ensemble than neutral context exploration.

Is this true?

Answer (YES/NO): NO